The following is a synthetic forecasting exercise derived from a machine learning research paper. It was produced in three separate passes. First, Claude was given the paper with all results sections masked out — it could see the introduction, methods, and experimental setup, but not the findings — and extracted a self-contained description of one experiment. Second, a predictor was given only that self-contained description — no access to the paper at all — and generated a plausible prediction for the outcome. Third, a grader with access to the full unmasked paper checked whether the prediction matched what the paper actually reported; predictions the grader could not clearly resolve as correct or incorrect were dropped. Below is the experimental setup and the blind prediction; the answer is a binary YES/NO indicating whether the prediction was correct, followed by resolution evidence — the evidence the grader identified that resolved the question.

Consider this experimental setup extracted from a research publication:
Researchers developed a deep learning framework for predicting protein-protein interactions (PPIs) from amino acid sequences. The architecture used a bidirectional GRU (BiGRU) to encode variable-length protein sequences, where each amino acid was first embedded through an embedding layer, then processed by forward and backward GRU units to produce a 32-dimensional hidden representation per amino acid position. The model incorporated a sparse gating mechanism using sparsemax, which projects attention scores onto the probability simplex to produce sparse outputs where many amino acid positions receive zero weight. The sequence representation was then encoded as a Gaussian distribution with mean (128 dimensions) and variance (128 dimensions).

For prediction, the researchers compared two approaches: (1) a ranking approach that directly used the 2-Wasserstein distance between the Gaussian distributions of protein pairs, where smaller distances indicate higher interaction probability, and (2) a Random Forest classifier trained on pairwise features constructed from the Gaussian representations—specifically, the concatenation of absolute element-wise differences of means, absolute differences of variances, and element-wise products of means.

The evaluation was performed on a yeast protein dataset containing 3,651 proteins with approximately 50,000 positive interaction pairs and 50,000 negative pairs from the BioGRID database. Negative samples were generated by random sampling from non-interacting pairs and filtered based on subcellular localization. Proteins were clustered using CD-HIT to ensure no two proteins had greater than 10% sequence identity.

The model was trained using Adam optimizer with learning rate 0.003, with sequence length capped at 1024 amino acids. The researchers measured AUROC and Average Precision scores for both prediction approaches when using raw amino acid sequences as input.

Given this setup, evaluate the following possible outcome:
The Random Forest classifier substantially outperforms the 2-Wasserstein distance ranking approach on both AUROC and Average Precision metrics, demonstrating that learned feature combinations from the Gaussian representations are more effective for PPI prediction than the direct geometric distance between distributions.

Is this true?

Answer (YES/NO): YES